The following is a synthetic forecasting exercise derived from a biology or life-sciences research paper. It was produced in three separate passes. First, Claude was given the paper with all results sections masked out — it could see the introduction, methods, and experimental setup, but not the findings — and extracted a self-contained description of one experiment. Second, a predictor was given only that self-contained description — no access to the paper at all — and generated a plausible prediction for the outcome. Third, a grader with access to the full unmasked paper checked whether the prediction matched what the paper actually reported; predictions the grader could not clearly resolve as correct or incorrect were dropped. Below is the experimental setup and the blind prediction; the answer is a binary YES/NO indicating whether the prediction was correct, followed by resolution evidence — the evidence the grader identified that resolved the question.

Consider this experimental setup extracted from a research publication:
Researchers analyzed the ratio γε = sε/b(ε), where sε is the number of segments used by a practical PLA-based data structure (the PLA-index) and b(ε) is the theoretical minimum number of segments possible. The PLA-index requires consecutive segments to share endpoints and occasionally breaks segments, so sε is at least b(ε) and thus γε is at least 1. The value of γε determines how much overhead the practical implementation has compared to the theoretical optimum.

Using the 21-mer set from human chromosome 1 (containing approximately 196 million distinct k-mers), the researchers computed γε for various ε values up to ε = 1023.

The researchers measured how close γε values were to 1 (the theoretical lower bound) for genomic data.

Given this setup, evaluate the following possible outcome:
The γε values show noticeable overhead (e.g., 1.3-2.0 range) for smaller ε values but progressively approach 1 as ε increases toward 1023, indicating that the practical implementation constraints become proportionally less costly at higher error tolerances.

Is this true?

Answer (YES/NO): NO